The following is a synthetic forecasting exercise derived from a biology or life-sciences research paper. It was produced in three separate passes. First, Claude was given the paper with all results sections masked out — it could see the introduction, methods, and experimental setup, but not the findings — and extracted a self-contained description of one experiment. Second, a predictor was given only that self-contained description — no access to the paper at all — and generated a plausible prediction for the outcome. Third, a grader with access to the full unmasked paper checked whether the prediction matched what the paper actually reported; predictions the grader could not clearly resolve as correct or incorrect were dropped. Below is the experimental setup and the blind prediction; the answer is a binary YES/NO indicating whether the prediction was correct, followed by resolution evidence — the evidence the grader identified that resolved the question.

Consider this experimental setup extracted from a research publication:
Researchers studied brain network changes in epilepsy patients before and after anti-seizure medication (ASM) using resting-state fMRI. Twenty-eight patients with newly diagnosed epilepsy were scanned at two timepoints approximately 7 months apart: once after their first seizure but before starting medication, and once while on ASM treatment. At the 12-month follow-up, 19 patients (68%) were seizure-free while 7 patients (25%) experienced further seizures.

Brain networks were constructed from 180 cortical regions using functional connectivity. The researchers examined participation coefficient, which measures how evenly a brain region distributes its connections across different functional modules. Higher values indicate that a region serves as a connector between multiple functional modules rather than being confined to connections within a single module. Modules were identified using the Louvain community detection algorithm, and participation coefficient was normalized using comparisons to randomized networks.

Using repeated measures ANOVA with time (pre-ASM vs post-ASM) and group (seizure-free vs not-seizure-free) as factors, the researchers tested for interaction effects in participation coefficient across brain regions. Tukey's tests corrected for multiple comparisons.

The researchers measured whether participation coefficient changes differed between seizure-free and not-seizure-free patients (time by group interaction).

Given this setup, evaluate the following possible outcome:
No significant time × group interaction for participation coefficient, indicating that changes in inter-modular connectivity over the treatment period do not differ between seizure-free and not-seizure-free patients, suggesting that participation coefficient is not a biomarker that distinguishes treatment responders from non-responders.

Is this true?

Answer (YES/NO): YES